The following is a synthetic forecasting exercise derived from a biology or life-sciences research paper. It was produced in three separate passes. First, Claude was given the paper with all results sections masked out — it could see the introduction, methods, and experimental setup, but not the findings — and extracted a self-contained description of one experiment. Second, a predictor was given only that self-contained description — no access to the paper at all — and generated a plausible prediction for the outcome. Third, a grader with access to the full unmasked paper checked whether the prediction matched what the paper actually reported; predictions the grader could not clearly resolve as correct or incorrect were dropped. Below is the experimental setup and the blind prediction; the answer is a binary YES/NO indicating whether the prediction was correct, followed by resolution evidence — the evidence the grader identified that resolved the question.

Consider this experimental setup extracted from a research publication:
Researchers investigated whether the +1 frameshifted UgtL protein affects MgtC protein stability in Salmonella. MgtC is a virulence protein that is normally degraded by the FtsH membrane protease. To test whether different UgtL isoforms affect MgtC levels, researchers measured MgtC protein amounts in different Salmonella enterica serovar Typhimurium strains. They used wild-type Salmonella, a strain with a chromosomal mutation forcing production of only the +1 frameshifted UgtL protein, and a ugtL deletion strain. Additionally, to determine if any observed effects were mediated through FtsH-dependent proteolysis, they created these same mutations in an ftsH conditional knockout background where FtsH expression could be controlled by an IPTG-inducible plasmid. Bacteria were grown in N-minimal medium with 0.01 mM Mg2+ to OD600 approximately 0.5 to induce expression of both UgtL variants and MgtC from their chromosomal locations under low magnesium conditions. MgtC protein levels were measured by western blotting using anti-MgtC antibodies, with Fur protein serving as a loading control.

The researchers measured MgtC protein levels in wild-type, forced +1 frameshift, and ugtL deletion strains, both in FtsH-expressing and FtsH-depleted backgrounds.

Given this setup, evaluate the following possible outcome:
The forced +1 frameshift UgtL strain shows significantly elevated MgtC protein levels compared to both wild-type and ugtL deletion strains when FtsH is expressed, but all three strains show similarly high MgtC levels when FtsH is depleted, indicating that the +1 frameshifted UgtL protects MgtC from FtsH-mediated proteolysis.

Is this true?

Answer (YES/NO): NO